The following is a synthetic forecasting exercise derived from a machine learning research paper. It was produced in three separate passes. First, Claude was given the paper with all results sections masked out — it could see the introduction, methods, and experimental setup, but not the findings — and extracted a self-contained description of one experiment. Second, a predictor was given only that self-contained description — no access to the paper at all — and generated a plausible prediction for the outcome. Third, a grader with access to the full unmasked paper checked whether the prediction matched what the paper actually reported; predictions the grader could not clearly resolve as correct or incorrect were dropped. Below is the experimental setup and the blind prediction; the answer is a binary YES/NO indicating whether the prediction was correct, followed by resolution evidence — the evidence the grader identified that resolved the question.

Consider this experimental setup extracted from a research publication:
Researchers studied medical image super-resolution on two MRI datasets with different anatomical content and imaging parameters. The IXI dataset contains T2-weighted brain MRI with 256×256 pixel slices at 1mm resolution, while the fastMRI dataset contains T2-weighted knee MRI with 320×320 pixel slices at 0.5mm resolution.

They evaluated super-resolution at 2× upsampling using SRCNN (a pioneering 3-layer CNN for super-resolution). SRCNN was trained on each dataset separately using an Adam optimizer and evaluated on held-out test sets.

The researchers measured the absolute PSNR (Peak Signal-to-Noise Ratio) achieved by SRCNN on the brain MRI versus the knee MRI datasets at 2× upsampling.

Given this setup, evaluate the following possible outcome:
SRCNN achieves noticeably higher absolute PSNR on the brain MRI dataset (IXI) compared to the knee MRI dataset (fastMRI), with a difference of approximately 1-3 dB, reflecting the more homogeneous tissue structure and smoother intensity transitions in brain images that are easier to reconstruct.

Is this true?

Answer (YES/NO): NO